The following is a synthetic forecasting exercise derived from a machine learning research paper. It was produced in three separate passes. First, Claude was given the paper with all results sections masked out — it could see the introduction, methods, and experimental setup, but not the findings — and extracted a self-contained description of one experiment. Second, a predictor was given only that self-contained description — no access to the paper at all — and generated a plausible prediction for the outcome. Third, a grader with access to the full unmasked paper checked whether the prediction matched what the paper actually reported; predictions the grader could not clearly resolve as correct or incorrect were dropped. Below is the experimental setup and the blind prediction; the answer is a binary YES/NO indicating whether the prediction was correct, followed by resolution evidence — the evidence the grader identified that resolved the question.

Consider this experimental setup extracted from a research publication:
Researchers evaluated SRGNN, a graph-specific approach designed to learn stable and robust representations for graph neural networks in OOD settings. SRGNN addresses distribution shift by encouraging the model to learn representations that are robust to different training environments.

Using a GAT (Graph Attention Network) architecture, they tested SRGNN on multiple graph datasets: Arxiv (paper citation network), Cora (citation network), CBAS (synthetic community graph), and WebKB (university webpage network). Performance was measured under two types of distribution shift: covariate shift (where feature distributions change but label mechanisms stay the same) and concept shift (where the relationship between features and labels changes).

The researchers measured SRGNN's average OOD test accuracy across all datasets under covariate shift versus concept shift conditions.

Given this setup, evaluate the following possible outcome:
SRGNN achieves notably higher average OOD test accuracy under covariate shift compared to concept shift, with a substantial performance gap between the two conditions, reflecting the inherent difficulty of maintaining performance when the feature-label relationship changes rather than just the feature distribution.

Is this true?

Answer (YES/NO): NO